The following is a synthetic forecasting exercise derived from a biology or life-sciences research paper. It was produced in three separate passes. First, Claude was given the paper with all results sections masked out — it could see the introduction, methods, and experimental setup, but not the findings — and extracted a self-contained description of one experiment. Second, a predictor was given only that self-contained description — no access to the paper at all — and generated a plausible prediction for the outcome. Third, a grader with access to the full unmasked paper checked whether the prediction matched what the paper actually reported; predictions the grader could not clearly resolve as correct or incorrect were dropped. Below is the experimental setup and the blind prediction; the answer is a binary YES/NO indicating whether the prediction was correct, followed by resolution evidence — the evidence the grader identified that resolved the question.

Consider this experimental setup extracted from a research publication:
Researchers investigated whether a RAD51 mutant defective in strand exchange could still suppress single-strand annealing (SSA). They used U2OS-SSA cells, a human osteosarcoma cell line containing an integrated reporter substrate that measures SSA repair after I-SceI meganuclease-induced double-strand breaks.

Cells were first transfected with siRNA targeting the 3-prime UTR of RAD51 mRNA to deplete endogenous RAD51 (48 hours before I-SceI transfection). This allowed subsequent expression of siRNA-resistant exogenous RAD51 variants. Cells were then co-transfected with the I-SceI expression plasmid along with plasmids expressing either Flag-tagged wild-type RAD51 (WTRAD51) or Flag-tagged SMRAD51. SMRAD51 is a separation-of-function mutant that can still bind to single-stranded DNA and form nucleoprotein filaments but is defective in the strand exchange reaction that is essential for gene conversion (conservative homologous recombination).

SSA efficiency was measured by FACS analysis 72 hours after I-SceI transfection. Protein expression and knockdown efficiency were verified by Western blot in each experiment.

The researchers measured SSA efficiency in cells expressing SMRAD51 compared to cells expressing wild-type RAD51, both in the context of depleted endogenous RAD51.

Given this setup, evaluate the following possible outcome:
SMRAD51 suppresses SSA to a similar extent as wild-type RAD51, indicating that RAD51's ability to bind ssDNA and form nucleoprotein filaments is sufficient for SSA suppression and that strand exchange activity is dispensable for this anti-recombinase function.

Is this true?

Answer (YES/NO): YES